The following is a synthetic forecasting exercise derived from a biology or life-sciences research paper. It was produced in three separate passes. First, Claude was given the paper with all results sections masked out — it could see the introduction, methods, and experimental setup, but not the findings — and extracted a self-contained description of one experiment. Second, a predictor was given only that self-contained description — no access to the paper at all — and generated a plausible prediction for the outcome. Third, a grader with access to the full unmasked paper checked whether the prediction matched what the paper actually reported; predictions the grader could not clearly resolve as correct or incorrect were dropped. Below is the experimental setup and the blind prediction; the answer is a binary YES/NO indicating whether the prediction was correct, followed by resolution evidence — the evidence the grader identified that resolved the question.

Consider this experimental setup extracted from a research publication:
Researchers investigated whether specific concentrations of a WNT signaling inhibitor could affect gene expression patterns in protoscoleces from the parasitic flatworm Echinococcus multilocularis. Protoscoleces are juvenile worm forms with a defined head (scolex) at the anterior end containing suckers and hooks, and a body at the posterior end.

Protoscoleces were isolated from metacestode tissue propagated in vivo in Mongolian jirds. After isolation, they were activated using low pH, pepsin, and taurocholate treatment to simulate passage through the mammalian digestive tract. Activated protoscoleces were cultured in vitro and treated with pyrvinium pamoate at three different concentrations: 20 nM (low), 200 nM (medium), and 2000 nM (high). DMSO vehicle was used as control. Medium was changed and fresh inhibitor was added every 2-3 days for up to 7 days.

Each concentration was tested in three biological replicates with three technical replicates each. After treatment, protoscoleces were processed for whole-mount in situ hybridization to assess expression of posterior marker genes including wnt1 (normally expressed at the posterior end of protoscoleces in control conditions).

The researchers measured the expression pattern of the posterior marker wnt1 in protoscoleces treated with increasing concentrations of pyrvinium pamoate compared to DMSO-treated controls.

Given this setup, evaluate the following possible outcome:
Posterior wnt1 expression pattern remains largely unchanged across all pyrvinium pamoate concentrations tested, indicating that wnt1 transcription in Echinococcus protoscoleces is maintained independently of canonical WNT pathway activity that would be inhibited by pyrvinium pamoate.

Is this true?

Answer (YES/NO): NO